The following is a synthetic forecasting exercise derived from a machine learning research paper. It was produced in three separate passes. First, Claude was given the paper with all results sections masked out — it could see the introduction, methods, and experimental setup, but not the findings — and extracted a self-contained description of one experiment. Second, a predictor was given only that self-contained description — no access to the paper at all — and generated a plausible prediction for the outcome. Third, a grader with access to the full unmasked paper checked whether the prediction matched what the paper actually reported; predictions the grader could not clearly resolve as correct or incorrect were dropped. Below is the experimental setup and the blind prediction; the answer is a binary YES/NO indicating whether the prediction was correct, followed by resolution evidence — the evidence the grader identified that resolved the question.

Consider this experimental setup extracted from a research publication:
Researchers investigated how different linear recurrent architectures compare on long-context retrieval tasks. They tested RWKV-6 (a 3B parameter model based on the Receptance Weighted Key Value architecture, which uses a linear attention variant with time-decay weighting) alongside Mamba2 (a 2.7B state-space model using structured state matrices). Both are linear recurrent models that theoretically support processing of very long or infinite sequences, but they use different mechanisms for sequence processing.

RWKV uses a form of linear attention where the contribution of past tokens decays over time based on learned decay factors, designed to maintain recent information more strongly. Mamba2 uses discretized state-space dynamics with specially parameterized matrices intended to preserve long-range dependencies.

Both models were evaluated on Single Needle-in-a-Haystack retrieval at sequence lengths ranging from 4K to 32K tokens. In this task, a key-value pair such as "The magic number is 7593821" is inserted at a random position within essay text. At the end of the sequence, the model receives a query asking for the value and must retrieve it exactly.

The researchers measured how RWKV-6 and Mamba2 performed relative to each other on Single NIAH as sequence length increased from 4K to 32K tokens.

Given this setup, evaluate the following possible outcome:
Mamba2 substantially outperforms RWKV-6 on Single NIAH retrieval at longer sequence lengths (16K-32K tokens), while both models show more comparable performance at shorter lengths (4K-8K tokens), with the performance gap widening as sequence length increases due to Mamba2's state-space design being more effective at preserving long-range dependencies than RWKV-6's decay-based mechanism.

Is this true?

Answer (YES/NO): NO